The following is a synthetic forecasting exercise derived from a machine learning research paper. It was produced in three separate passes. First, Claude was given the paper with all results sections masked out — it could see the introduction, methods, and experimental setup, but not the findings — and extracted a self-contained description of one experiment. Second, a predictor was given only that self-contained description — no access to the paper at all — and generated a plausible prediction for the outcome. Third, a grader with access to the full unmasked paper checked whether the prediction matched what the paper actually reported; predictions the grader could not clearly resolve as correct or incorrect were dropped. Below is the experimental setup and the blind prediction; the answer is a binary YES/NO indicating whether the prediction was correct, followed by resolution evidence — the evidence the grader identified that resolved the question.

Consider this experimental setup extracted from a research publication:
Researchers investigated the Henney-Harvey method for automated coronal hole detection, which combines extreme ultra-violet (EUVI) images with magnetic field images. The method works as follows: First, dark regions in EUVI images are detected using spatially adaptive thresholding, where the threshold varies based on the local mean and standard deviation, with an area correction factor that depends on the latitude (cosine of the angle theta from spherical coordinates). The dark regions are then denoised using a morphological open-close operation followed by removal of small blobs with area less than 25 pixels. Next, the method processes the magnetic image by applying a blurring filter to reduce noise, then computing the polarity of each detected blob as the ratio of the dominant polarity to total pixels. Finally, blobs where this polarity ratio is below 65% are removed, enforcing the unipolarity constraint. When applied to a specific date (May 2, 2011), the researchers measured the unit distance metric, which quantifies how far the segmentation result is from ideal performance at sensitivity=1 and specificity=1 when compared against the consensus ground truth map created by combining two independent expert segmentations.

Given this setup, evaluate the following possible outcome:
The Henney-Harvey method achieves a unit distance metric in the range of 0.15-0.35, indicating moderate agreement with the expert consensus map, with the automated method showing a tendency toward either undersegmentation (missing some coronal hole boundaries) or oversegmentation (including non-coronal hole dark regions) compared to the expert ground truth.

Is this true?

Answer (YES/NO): YES